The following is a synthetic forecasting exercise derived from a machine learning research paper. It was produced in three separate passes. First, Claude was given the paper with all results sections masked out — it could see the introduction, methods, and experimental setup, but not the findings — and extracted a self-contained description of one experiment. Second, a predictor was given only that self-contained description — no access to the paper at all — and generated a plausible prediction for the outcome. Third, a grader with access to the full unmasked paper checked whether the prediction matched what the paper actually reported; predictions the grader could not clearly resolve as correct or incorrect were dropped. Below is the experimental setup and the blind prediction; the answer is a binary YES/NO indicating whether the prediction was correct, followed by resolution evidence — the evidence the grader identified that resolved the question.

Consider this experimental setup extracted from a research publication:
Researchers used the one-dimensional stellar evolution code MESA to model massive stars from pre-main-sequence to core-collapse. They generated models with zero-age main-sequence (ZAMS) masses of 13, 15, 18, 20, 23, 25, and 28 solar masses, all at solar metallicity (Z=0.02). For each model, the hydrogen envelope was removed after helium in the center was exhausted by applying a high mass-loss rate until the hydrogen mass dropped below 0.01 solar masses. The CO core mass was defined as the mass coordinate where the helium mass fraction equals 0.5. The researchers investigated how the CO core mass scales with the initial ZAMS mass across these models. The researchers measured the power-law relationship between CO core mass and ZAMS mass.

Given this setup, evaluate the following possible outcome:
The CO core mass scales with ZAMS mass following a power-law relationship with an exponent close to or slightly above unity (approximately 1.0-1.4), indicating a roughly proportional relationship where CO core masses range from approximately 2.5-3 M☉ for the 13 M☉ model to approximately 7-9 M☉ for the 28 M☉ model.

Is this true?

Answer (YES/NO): NO